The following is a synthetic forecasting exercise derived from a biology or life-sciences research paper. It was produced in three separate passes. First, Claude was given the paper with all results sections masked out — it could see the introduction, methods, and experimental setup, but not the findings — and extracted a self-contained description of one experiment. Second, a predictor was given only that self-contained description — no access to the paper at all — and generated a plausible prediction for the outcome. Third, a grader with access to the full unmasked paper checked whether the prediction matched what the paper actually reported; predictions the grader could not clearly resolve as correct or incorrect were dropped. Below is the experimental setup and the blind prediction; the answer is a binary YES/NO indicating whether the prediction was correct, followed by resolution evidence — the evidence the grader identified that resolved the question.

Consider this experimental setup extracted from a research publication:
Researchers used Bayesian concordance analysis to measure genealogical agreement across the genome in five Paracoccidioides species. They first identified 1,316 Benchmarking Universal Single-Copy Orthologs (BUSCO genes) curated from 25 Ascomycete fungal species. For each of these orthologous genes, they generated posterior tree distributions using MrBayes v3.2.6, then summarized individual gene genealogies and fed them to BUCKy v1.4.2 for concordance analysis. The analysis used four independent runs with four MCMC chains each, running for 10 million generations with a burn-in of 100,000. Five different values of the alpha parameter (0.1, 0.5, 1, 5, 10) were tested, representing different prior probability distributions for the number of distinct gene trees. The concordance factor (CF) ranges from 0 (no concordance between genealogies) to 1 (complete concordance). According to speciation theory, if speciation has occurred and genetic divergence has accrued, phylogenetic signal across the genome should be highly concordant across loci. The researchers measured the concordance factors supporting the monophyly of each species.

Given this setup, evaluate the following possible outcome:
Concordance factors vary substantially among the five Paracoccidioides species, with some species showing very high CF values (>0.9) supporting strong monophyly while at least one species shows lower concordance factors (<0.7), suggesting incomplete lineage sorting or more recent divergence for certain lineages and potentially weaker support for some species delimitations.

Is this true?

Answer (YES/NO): NO